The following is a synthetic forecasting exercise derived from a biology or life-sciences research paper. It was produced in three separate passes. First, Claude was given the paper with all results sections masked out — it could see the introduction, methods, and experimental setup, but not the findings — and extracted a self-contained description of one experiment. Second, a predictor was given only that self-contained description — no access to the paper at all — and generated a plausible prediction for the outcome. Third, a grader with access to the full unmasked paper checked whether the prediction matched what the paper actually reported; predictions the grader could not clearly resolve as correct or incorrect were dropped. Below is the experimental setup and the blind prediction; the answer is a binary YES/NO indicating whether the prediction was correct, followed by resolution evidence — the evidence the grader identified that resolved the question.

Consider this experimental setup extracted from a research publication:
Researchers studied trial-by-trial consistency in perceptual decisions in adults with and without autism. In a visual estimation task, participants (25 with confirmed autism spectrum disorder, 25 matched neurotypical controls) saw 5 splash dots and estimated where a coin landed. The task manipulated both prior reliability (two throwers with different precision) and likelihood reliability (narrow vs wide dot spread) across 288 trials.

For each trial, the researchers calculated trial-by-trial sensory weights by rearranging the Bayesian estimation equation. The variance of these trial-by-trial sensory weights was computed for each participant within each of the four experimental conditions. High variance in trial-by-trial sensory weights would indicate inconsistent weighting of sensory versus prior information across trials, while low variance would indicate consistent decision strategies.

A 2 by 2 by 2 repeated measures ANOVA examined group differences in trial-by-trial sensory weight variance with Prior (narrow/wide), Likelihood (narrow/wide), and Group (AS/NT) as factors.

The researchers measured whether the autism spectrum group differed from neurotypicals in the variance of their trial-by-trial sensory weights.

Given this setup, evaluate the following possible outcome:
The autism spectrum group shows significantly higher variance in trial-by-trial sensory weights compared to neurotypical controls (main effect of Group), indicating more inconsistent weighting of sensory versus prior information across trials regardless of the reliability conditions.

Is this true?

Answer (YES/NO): YES